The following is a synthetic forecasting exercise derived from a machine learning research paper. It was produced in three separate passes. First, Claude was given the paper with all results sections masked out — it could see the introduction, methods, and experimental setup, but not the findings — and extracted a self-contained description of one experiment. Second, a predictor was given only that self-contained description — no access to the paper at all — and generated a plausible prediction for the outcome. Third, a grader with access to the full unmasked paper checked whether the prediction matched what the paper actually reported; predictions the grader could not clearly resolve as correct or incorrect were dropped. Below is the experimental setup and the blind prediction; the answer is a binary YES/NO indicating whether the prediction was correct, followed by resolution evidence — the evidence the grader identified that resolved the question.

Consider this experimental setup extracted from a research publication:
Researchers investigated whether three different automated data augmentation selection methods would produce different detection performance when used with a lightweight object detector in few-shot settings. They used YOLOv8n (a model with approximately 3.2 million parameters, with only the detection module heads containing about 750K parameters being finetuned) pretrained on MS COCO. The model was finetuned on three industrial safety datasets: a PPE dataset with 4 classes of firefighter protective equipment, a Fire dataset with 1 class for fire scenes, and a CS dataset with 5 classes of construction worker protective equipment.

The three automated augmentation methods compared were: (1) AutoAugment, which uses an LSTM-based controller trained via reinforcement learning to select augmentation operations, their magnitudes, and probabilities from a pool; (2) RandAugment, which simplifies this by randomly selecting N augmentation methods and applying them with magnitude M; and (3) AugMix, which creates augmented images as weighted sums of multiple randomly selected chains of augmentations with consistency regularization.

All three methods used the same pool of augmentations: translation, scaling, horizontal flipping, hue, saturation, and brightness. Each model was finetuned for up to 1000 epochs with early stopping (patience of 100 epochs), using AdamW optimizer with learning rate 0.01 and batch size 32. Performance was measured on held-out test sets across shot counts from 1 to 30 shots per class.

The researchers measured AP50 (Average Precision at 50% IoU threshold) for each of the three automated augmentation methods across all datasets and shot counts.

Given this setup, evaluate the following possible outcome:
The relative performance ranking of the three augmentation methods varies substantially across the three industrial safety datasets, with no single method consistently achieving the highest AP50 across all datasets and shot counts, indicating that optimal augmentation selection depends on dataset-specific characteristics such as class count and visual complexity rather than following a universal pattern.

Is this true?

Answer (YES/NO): NO